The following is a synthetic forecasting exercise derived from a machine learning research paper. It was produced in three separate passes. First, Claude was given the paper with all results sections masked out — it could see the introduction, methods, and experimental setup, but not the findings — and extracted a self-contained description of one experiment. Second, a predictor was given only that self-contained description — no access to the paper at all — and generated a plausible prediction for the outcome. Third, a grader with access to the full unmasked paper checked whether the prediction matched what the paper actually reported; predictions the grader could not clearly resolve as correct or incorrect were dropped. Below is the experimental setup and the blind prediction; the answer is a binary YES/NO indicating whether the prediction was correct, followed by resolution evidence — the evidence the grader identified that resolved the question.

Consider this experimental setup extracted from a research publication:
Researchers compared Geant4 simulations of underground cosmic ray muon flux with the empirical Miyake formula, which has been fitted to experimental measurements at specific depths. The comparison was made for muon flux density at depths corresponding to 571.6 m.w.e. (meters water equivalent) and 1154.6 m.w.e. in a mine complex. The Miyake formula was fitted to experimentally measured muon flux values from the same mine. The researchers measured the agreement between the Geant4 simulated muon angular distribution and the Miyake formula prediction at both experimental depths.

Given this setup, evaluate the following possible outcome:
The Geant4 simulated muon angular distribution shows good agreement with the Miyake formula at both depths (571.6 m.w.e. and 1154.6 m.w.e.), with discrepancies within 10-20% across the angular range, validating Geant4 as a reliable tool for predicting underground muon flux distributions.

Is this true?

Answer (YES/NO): NO